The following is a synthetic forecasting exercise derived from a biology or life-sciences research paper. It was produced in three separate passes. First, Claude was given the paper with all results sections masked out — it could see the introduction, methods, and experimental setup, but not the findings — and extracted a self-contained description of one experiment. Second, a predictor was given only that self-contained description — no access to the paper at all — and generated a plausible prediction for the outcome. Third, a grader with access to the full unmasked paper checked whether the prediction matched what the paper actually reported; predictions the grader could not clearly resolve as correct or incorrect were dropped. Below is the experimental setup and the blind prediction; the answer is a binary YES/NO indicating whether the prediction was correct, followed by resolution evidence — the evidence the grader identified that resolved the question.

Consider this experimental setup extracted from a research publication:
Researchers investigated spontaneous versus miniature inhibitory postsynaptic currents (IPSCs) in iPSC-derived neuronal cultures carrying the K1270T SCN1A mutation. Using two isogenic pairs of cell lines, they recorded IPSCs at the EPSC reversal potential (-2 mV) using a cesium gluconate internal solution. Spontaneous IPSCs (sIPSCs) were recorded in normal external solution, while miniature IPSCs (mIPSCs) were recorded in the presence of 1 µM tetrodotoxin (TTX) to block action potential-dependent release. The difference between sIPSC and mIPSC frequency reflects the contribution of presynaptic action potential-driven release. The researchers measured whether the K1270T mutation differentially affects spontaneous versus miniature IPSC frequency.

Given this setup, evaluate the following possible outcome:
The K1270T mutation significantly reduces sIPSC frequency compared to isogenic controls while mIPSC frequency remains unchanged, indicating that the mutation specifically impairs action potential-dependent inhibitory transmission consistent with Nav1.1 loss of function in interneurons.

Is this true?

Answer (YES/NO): NO